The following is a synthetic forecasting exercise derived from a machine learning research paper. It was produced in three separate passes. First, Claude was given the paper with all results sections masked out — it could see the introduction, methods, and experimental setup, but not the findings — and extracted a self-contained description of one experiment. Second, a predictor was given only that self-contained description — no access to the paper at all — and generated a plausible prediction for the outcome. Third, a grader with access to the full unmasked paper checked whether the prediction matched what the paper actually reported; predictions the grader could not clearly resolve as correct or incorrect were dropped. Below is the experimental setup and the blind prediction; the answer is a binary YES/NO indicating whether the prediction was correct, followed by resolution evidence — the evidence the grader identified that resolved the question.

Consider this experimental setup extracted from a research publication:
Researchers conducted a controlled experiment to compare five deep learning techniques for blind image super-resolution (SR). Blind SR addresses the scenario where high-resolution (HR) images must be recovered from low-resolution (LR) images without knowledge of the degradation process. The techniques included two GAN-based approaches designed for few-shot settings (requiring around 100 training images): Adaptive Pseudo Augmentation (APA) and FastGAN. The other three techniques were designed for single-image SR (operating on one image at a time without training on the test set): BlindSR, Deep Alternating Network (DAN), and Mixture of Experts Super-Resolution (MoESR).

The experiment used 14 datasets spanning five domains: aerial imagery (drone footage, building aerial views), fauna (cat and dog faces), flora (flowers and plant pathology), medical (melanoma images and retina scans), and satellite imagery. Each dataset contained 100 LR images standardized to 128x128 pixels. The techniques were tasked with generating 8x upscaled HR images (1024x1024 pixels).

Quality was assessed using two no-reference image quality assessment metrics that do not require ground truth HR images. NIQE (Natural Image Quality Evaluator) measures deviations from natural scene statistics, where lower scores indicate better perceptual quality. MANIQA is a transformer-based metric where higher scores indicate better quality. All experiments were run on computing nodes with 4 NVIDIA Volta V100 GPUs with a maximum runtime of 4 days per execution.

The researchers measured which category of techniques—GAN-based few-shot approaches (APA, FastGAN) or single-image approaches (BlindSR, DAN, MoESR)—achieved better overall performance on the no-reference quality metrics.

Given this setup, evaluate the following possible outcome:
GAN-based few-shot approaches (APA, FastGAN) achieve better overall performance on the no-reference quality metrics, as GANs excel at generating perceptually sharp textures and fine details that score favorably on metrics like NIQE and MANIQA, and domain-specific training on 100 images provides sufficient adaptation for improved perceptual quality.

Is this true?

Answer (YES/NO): NO